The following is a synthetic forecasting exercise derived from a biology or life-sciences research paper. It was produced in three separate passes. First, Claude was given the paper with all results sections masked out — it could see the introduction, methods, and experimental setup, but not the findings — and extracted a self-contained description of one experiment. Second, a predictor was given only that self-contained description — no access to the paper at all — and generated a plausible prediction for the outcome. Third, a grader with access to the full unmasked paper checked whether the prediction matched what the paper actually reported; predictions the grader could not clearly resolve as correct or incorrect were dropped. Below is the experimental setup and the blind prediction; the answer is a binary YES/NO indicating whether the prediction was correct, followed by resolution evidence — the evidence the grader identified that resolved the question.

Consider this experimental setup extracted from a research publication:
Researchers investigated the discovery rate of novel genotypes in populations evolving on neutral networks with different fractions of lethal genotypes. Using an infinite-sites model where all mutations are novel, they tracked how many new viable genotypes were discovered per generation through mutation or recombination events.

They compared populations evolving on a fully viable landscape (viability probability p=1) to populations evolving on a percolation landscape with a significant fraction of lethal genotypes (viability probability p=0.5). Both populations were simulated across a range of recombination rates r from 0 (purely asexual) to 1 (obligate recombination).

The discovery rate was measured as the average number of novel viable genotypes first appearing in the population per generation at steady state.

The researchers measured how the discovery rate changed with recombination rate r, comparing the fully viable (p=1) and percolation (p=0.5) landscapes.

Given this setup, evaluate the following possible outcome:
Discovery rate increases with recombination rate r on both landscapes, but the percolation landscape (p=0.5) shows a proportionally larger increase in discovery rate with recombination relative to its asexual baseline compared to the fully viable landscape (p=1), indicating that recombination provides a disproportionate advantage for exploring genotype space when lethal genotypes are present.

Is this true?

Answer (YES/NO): NO